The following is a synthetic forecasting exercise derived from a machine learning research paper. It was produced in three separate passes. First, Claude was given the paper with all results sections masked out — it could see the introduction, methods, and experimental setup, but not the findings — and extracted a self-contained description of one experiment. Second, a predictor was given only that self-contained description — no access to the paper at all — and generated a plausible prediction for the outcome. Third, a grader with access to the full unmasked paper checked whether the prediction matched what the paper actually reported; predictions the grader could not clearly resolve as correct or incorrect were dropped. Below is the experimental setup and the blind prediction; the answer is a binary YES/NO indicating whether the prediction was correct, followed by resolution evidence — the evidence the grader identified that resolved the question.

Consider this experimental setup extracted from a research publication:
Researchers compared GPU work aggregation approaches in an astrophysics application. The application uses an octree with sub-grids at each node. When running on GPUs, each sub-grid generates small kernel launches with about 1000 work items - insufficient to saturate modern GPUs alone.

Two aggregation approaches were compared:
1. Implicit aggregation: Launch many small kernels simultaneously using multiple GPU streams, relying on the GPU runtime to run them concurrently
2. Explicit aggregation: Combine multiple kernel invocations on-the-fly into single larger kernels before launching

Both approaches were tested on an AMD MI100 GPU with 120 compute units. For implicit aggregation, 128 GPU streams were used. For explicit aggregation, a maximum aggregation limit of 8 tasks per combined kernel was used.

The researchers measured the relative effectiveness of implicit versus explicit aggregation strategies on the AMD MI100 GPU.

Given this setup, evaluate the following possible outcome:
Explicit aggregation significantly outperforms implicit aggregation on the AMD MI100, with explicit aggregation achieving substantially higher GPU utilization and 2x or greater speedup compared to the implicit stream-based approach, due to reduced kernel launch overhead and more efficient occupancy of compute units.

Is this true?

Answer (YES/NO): YES